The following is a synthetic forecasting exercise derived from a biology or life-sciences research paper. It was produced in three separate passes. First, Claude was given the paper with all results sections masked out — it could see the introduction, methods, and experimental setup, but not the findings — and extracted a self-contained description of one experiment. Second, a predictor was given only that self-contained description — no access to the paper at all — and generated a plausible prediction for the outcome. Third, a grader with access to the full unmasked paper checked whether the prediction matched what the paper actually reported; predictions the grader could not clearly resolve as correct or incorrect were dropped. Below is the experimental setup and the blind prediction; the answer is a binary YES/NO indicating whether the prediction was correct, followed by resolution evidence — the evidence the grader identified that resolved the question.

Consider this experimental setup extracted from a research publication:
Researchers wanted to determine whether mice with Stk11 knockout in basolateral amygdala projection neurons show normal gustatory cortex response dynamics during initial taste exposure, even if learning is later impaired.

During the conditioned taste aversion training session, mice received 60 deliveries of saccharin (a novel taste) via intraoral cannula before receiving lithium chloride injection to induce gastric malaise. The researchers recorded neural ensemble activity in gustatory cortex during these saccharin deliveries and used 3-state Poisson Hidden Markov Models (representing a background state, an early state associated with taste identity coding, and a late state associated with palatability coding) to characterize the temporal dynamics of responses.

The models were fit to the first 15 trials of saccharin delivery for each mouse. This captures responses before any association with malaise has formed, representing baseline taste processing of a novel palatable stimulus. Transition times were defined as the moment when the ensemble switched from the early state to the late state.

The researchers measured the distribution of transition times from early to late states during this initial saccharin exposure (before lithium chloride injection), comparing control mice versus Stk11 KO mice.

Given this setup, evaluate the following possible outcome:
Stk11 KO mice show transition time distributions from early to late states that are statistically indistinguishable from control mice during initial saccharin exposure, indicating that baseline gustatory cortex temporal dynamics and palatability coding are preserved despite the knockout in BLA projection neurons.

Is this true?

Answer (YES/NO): NO